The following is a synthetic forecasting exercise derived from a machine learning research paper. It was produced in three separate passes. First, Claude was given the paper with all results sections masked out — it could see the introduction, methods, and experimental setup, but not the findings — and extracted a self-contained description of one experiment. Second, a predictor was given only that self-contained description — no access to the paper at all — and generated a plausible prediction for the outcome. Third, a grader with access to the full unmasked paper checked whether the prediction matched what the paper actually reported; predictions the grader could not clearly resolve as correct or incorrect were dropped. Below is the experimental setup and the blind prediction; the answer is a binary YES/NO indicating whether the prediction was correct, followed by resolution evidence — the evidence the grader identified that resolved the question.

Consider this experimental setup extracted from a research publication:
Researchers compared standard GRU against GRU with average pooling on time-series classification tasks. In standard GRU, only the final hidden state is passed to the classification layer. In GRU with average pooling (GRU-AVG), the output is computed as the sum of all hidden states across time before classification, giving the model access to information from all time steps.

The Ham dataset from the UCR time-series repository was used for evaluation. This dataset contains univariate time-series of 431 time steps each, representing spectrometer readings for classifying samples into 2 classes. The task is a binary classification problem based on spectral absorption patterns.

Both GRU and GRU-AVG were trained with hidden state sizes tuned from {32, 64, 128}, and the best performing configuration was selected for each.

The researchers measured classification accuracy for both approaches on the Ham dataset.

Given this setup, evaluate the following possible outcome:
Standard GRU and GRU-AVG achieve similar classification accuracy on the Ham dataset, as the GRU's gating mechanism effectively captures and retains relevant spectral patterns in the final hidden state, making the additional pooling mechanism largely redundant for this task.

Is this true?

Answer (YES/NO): NO